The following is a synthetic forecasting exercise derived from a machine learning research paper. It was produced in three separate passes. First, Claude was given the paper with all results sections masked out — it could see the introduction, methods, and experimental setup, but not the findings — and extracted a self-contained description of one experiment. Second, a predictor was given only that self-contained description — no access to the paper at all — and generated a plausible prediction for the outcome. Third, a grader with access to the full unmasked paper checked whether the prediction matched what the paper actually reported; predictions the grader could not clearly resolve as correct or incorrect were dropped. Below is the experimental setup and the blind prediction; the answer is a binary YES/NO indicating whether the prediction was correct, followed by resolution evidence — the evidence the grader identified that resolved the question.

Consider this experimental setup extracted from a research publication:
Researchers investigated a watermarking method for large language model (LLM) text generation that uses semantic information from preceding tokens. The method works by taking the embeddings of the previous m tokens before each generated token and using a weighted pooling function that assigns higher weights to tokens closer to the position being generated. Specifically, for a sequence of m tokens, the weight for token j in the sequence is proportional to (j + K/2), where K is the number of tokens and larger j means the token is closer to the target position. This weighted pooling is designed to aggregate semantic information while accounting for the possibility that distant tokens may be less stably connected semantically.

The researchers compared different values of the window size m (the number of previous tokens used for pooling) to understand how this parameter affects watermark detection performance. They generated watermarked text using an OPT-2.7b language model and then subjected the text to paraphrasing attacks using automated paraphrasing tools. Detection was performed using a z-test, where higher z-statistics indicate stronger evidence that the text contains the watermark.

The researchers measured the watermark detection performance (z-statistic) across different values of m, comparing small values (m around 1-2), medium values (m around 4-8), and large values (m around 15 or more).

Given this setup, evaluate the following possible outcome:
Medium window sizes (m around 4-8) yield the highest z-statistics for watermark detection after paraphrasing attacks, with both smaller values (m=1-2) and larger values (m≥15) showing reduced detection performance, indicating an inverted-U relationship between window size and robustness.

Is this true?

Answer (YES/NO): NO